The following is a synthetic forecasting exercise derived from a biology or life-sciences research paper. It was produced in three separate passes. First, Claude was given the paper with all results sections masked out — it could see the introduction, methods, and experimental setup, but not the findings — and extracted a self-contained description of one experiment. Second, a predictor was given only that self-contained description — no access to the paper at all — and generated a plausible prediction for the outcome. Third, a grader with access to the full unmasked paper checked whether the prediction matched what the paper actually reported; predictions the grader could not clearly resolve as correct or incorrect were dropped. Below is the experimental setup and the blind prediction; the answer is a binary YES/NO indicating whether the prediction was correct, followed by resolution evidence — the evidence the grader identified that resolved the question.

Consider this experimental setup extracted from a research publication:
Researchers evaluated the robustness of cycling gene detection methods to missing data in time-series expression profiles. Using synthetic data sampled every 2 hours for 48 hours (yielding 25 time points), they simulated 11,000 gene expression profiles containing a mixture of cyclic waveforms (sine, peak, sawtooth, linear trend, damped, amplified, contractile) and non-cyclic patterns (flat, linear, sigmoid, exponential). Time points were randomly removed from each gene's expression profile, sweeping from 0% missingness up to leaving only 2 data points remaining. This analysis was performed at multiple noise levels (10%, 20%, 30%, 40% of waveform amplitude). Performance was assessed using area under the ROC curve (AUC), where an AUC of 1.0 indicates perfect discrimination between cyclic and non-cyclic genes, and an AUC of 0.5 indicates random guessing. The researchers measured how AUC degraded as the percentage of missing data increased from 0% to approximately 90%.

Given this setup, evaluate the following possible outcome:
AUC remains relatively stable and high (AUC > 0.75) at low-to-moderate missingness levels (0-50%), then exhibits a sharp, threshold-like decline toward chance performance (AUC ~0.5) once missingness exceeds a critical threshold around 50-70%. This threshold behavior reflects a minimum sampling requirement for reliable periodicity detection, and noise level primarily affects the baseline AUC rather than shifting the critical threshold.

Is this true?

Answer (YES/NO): NO